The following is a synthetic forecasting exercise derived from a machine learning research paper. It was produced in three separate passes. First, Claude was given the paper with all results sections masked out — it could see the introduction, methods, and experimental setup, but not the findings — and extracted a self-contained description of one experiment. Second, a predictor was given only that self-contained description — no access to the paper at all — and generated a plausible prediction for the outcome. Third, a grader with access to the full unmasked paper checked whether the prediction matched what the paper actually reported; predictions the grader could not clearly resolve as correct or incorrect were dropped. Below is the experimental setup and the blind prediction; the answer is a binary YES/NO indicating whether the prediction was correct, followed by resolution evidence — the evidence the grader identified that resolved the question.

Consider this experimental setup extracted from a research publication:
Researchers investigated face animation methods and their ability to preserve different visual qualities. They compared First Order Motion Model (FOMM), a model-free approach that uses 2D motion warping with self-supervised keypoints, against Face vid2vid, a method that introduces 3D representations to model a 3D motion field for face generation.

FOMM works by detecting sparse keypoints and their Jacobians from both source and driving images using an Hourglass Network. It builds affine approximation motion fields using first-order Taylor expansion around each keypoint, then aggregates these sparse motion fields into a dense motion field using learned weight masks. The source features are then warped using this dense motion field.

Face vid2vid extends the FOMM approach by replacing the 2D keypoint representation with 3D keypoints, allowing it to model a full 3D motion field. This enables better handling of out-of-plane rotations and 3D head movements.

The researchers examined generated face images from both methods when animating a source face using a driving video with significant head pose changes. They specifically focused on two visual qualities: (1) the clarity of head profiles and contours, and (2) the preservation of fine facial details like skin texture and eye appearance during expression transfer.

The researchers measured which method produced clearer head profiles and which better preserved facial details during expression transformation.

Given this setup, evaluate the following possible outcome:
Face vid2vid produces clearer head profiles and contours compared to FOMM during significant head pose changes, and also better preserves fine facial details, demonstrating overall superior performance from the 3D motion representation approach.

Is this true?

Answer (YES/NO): NO